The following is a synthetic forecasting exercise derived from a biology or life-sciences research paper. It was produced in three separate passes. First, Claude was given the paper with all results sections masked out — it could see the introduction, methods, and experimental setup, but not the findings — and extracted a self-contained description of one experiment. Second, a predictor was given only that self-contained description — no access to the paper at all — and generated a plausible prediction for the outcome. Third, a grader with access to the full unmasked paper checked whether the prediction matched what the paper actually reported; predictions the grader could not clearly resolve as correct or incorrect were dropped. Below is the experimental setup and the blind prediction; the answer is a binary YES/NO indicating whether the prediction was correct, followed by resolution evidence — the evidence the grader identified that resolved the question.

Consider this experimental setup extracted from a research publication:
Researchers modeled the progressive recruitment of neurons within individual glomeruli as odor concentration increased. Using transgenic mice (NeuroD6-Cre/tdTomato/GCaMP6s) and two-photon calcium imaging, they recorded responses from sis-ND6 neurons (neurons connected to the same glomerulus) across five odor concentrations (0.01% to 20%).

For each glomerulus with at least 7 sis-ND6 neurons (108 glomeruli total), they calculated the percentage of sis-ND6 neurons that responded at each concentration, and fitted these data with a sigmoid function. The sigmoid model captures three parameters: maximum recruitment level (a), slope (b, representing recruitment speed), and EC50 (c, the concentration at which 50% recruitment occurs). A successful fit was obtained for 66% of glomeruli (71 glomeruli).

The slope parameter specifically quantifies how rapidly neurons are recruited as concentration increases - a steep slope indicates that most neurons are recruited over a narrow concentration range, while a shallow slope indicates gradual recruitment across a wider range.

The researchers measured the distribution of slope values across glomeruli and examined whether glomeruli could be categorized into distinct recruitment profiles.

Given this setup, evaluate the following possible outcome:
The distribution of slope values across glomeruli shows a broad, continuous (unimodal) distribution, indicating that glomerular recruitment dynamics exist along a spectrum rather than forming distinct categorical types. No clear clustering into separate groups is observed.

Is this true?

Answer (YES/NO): NO